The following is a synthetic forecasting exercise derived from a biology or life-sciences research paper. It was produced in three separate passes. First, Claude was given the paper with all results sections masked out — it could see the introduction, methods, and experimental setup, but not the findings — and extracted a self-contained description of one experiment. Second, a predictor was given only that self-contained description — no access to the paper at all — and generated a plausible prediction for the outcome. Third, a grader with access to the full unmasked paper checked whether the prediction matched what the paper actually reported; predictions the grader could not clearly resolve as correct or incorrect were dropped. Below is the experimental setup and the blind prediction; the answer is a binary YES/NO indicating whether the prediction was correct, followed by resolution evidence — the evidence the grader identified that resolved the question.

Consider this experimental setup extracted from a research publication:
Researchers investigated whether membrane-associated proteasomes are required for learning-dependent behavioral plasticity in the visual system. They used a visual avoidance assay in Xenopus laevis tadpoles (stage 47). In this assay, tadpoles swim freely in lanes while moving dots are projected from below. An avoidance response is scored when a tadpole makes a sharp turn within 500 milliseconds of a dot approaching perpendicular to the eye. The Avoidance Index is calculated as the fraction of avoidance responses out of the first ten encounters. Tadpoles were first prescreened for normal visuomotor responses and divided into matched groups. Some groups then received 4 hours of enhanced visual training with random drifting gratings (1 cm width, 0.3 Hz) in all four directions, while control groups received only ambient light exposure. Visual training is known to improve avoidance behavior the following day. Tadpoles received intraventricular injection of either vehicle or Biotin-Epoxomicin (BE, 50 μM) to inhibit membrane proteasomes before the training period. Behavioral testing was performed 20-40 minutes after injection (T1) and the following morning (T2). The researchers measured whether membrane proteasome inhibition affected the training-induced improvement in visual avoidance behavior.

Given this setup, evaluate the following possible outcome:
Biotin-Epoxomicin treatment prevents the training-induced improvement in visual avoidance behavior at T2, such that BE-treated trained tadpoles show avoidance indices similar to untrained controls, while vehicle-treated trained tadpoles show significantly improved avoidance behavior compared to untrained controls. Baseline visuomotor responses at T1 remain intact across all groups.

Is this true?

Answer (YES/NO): NO